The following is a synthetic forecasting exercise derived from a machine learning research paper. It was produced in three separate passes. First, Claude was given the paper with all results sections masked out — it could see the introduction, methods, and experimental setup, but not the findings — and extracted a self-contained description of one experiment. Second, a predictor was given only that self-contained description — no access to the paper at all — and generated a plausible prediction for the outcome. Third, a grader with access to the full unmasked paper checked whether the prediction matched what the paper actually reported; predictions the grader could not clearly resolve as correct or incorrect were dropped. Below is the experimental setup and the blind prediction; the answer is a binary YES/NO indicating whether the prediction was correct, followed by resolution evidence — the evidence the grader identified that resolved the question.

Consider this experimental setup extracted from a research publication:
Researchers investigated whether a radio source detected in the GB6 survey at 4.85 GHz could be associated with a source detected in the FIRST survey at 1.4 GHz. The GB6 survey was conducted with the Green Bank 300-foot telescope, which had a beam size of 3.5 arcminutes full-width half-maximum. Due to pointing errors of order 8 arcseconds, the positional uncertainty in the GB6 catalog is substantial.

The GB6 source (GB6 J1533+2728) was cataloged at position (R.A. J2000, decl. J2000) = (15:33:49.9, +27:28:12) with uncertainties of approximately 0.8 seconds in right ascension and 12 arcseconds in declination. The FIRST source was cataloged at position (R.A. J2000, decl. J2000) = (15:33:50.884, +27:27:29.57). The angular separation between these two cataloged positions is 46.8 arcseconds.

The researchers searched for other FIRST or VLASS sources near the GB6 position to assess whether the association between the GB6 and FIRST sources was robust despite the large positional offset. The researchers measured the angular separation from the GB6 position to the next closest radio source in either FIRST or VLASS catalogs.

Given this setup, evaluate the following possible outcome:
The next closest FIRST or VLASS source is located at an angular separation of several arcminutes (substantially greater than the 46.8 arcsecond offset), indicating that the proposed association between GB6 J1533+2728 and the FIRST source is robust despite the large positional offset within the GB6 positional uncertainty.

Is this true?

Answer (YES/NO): YES